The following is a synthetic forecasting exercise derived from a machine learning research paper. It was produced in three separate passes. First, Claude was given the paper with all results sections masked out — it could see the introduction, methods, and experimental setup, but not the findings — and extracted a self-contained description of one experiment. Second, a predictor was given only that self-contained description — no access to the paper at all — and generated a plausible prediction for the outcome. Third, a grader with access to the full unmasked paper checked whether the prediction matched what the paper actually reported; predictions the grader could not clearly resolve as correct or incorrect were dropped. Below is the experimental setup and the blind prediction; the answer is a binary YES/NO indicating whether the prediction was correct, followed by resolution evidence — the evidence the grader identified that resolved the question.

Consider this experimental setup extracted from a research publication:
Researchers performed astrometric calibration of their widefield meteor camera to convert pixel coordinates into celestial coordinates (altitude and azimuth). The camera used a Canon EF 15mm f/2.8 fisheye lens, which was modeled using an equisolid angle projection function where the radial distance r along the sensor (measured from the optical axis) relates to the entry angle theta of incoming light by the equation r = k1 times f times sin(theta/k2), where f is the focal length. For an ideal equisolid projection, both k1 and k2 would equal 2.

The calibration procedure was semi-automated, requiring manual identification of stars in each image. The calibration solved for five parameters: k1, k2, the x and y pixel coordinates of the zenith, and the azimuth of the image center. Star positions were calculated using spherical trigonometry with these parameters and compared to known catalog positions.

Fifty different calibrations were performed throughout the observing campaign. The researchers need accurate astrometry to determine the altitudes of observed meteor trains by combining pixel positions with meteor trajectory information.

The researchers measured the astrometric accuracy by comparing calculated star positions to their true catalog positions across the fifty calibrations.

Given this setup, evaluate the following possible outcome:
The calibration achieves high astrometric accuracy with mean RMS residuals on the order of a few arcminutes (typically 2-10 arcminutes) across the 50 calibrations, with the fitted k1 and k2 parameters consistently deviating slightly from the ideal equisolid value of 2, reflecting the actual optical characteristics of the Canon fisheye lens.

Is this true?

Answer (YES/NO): NO